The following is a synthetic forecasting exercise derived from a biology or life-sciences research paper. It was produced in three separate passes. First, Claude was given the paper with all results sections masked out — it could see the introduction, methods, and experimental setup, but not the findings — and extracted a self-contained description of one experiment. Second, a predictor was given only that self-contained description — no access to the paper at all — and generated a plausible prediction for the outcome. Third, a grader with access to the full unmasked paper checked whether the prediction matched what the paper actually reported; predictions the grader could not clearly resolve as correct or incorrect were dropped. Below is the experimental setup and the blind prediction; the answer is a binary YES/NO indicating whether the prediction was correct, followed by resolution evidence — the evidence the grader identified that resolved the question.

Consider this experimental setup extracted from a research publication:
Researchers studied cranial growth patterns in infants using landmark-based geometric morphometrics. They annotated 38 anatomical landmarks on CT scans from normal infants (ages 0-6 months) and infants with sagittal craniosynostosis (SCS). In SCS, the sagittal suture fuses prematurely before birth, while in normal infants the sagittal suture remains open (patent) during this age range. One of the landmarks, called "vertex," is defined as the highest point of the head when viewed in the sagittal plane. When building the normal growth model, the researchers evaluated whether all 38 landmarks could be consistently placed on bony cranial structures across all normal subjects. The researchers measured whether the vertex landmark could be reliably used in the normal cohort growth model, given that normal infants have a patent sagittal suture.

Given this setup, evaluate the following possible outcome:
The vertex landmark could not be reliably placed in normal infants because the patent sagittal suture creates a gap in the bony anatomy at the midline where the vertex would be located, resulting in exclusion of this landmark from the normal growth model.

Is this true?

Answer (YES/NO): YES